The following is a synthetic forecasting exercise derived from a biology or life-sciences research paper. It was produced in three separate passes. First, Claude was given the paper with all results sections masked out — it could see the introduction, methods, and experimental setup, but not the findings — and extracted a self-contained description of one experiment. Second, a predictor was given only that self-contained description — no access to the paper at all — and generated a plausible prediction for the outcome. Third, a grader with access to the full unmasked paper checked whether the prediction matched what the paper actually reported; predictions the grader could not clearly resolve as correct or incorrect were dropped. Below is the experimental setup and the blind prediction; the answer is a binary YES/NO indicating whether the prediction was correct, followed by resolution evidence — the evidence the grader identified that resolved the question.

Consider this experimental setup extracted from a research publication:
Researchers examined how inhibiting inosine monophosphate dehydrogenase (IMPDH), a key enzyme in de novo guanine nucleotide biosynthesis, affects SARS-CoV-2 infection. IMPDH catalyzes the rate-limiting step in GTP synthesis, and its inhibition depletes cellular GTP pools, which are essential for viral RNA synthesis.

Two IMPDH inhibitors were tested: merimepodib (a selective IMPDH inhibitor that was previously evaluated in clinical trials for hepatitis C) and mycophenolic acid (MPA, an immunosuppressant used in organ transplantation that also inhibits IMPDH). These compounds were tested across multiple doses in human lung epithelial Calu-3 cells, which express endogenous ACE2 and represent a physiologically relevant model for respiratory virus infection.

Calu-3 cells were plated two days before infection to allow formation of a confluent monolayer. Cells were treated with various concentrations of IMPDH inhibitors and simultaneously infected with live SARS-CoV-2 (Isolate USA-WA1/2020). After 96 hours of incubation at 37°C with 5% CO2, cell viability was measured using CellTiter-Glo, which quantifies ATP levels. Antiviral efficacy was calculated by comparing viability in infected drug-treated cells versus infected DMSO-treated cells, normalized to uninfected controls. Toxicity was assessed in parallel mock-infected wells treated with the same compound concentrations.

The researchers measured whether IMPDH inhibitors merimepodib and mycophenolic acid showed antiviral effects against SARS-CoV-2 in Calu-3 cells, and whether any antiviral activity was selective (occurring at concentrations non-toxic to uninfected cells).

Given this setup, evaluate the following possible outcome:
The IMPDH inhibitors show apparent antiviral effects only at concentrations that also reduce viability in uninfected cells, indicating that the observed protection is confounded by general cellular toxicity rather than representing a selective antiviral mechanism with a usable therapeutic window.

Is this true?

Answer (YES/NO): NO